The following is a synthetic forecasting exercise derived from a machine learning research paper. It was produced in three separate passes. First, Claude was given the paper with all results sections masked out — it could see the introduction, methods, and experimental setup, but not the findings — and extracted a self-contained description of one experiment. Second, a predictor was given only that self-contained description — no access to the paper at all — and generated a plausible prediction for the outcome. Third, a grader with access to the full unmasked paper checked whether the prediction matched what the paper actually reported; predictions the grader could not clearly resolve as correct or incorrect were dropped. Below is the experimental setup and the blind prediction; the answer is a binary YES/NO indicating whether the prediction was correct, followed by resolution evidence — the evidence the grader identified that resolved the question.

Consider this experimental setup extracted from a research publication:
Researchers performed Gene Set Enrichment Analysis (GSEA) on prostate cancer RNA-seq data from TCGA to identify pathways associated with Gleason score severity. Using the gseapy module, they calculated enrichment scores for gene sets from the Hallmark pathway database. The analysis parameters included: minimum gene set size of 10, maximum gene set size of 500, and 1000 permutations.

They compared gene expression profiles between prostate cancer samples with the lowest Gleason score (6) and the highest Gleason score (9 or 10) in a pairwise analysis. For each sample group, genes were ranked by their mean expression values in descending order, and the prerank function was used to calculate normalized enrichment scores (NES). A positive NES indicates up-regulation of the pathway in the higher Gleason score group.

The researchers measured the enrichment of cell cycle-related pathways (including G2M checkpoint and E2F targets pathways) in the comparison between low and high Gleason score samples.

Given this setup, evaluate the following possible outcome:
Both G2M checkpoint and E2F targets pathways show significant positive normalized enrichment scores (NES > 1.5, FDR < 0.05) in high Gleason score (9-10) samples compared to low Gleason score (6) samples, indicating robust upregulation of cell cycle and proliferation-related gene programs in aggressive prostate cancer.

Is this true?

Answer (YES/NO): YES